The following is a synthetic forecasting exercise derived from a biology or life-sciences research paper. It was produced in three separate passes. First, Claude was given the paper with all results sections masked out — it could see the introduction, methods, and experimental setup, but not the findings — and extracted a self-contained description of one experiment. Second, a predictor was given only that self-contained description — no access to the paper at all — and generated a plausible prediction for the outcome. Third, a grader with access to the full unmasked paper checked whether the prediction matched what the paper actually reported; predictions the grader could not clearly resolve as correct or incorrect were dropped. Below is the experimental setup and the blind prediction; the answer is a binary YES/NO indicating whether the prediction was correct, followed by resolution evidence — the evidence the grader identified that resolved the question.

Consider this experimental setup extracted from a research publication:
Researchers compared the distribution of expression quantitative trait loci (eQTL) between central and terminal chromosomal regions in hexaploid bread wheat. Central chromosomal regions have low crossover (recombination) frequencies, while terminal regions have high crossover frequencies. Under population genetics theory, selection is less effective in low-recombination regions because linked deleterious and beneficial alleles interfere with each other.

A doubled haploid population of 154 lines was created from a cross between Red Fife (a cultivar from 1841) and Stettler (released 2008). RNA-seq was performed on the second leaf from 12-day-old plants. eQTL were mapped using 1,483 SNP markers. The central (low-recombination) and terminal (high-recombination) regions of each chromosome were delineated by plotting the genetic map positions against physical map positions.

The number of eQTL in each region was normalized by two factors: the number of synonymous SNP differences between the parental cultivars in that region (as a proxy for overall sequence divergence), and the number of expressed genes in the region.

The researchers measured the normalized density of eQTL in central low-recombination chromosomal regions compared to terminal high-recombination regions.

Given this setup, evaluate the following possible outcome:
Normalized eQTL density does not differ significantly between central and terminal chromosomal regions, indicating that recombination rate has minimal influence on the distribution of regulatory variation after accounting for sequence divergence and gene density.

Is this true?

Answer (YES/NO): NO